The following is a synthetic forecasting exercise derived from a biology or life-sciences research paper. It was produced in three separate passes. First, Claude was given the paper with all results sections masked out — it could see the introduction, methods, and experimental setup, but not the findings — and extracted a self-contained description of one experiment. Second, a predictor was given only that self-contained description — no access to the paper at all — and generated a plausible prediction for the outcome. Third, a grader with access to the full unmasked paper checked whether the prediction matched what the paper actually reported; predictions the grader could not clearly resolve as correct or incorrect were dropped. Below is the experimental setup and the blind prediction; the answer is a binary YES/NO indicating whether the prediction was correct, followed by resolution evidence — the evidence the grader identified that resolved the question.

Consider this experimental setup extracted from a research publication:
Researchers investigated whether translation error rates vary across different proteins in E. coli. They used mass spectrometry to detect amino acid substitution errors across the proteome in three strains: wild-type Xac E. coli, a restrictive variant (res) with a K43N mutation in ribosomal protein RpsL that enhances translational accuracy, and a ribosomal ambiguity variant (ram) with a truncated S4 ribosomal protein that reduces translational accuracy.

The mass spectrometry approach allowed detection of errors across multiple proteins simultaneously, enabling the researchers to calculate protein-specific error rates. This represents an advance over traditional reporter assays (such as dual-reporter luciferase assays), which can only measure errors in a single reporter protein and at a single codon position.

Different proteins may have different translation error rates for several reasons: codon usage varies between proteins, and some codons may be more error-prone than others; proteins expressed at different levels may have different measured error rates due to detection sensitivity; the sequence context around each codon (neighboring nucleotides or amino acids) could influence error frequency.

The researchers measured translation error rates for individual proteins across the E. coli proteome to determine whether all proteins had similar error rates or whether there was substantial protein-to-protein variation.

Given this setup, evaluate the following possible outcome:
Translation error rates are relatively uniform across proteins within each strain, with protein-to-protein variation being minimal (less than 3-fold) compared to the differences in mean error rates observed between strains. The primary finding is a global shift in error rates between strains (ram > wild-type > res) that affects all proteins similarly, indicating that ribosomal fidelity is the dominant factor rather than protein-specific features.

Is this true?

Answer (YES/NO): NO